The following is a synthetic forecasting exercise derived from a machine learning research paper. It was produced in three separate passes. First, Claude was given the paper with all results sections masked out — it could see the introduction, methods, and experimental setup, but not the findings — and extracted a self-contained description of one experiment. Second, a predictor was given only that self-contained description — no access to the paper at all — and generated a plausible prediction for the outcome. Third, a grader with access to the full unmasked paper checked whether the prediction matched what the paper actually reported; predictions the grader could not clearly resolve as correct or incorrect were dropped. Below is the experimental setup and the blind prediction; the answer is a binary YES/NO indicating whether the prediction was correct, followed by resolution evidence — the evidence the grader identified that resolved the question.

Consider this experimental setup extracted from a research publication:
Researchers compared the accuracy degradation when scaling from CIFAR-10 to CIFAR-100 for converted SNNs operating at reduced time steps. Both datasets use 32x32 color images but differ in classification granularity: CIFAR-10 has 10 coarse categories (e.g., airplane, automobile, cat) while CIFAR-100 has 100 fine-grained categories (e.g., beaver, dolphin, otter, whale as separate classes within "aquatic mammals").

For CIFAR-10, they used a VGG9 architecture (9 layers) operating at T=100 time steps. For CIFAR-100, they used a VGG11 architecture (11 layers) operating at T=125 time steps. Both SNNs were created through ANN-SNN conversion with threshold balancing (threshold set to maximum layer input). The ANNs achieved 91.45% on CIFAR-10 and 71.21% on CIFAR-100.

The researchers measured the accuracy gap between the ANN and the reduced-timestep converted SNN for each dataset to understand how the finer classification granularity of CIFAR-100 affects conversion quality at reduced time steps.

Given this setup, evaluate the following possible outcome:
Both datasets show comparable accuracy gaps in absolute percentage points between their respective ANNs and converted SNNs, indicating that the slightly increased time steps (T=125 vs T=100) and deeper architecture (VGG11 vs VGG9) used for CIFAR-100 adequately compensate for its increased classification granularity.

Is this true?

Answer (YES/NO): NO